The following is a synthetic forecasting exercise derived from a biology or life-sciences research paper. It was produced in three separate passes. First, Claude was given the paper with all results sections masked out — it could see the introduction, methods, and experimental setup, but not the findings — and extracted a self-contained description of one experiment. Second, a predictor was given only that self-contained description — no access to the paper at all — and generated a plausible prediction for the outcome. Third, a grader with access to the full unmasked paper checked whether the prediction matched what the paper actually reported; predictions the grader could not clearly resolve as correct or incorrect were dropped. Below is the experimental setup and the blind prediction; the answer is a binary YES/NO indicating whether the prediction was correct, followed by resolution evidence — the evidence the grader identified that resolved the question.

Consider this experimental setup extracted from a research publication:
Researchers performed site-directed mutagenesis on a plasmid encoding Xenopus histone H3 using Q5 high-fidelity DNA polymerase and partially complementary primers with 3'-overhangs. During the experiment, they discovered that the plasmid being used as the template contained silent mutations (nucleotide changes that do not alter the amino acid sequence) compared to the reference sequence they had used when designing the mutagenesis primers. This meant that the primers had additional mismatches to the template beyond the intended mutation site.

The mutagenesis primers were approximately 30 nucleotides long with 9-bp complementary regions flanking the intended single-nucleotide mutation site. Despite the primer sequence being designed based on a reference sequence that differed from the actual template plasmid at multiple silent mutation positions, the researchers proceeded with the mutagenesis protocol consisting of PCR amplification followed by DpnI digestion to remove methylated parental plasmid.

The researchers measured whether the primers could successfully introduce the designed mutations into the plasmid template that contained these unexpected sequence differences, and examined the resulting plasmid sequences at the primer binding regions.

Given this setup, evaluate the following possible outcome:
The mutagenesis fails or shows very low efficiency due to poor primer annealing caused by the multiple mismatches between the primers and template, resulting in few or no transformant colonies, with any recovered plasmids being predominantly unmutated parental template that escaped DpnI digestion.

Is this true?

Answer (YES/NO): NO